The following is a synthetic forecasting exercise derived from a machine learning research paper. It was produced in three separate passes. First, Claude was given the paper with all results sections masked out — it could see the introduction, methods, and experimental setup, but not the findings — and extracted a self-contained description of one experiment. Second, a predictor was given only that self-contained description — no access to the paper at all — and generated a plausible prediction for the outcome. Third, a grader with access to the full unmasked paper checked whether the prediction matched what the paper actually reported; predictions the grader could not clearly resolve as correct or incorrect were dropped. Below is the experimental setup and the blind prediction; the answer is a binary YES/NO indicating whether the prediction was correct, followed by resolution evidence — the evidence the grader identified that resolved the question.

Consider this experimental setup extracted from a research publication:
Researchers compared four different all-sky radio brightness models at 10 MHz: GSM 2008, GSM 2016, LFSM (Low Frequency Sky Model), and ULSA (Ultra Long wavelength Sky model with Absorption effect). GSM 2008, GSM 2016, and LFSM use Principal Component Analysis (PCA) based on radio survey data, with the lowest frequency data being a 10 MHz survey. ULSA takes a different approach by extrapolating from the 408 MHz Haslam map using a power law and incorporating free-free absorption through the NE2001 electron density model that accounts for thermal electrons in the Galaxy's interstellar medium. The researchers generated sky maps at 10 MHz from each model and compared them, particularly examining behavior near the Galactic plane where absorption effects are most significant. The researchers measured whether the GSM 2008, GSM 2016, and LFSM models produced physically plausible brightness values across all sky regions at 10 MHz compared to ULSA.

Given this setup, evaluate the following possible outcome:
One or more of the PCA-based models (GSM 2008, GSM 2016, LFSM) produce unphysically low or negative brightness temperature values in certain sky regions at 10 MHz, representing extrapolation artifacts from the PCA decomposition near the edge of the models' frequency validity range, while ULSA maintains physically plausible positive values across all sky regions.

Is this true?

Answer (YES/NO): YES